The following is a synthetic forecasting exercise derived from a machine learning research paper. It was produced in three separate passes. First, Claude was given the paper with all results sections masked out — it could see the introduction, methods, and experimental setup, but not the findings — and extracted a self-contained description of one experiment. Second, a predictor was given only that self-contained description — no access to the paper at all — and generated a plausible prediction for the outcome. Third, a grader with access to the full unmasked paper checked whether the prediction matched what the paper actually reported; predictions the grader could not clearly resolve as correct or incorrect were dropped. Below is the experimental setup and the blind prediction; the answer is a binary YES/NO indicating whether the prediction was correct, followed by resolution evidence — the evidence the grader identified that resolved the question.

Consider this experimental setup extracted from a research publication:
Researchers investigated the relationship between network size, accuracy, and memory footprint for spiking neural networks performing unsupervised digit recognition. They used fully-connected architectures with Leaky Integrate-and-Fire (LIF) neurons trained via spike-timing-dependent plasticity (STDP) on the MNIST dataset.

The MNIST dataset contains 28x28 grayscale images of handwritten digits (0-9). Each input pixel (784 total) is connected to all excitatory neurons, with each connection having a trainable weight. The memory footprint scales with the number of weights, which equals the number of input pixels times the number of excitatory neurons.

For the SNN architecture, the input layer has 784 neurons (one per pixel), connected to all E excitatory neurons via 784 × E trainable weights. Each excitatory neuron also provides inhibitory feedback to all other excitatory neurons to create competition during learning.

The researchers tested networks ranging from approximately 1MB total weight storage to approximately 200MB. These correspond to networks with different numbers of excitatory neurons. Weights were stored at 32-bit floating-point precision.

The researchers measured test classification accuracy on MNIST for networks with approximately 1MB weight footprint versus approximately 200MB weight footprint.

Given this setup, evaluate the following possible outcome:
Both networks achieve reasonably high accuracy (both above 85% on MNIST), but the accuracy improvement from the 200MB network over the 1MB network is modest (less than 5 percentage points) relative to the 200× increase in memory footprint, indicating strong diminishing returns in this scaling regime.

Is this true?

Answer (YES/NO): NO